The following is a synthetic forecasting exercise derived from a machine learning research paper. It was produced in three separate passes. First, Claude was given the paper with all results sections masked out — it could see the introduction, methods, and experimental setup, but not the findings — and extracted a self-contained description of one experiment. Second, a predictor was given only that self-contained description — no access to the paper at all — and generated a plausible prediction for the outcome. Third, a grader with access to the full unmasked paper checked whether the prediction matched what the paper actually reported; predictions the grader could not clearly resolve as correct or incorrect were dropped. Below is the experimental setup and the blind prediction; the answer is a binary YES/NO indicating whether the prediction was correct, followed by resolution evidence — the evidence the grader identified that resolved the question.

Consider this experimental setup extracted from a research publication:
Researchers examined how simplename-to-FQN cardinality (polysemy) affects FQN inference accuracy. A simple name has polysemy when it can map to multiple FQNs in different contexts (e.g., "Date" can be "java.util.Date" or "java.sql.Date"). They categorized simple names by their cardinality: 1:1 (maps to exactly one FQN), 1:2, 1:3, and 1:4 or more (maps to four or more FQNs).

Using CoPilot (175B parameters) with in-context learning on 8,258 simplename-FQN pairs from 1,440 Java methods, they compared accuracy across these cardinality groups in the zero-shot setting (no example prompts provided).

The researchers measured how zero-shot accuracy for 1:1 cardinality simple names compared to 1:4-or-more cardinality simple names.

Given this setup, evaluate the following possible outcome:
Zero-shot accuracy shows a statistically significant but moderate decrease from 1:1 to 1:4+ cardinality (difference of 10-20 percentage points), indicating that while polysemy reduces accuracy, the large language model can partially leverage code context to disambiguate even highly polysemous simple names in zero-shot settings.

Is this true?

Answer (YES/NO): YES